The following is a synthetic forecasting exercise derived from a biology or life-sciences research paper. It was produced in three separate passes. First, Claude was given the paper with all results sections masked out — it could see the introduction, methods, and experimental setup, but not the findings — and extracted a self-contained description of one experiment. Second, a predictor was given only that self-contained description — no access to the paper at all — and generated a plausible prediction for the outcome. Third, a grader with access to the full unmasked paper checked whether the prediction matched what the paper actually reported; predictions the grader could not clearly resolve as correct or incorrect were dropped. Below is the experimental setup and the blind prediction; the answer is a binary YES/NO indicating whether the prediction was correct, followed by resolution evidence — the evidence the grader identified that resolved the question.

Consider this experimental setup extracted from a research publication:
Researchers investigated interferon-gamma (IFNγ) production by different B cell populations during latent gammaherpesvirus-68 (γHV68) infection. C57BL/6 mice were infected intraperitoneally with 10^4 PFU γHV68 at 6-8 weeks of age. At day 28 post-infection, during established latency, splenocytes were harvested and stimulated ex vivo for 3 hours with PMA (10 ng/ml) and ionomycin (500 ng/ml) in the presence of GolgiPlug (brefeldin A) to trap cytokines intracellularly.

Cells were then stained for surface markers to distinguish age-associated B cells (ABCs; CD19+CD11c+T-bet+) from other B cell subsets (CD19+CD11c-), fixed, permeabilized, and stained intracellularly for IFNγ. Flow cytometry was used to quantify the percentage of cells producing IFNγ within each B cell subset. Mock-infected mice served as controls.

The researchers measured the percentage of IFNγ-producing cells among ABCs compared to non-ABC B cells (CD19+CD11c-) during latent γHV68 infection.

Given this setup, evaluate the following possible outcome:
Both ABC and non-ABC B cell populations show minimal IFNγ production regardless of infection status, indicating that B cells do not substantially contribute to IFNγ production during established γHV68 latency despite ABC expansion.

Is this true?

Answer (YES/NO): NO